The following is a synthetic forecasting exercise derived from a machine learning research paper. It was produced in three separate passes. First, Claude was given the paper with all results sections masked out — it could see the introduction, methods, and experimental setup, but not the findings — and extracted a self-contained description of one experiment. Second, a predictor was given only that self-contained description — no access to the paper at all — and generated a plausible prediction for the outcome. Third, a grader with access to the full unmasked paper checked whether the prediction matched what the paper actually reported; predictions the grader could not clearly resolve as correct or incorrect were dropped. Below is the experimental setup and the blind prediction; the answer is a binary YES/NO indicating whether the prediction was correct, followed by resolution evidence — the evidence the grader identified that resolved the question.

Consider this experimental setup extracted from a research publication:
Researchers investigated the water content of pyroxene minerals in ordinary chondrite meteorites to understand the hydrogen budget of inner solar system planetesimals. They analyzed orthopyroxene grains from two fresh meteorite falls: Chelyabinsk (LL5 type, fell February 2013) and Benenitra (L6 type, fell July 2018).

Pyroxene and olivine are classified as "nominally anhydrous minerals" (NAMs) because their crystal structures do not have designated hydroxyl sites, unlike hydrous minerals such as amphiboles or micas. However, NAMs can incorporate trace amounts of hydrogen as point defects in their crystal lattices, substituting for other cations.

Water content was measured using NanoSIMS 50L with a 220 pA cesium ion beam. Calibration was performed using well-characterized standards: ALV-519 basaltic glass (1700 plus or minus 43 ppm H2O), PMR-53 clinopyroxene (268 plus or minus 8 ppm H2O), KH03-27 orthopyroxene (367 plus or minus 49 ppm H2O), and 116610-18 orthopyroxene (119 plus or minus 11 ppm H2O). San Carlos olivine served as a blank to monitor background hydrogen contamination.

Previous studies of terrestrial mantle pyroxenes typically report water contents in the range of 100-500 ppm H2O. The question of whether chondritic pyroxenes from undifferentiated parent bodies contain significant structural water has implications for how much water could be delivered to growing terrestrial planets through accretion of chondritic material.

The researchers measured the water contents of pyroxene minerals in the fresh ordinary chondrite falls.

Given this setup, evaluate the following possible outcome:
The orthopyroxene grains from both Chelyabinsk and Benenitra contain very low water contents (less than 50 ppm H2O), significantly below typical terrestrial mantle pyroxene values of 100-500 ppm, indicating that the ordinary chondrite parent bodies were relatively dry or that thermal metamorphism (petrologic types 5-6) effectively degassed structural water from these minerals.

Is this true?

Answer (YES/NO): NO